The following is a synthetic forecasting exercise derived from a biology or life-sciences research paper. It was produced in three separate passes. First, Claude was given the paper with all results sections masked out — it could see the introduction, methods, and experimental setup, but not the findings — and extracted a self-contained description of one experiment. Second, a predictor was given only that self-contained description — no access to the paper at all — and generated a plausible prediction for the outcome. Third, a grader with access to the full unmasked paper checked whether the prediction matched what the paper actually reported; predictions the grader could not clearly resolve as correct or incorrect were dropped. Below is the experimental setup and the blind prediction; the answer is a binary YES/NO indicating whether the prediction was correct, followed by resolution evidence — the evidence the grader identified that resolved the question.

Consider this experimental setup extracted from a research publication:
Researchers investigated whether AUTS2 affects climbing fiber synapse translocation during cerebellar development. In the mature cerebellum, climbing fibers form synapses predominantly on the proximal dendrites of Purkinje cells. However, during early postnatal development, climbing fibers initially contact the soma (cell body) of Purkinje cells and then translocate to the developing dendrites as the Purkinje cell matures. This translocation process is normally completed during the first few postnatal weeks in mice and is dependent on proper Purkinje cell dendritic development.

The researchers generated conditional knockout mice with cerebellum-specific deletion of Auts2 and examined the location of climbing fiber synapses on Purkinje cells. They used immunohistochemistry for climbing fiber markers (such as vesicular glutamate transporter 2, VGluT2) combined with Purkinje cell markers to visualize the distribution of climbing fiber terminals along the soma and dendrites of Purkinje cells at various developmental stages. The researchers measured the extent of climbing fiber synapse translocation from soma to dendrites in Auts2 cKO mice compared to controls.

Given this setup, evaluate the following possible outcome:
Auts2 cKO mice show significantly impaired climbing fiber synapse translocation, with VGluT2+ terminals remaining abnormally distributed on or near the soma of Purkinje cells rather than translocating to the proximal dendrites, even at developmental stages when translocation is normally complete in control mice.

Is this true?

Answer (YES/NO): NO